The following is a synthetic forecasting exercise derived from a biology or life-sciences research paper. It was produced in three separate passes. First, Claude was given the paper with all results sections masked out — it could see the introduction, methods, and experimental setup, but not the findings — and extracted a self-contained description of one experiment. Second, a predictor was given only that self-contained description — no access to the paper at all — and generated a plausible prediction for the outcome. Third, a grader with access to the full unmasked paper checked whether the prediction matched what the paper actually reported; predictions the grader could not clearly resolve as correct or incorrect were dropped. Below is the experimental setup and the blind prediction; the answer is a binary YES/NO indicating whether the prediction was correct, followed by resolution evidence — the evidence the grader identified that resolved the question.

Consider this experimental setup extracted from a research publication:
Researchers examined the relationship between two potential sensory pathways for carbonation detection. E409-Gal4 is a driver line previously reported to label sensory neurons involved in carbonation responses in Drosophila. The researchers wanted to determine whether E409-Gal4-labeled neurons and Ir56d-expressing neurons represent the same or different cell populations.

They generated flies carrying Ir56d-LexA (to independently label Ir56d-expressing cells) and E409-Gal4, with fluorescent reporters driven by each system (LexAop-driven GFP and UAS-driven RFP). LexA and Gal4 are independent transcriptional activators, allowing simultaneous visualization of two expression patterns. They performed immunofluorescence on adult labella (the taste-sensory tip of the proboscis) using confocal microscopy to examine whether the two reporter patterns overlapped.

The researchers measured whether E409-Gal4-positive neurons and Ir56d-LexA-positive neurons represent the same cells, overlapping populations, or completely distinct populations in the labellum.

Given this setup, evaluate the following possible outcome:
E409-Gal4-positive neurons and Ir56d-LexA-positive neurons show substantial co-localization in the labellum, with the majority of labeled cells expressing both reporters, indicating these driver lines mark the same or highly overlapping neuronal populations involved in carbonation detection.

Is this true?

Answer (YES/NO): NO